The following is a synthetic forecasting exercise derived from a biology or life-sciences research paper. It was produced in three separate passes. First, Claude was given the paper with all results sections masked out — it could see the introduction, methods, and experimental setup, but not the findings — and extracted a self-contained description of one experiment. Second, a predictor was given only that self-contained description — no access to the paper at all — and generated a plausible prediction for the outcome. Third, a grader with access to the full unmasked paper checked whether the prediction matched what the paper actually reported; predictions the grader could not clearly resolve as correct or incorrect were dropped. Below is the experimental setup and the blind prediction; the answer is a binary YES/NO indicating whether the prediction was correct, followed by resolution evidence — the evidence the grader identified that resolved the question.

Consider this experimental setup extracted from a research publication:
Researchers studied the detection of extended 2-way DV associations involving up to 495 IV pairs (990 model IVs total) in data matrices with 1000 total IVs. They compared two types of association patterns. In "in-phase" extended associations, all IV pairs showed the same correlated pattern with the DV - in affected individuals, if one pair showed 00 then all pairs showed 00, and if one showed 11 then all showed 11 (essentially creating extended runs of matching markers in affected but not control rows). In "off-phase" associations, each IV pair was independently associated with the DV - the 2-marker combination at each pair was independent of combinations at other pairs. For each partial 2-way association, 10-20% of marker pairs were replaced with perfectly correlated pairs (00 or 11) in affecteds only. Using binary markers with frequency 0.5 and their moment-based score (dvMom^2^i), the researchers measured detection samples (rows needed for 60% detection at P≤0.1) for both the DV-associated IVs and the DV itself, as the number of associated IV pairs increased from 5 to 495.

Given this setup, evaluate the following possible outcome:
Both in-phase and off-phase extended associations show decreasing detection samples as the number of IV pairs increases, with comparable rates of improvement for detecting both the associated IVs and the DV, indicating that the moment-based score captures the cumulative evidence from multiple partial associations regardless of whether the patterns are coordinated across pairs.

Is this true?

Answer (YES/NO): NO